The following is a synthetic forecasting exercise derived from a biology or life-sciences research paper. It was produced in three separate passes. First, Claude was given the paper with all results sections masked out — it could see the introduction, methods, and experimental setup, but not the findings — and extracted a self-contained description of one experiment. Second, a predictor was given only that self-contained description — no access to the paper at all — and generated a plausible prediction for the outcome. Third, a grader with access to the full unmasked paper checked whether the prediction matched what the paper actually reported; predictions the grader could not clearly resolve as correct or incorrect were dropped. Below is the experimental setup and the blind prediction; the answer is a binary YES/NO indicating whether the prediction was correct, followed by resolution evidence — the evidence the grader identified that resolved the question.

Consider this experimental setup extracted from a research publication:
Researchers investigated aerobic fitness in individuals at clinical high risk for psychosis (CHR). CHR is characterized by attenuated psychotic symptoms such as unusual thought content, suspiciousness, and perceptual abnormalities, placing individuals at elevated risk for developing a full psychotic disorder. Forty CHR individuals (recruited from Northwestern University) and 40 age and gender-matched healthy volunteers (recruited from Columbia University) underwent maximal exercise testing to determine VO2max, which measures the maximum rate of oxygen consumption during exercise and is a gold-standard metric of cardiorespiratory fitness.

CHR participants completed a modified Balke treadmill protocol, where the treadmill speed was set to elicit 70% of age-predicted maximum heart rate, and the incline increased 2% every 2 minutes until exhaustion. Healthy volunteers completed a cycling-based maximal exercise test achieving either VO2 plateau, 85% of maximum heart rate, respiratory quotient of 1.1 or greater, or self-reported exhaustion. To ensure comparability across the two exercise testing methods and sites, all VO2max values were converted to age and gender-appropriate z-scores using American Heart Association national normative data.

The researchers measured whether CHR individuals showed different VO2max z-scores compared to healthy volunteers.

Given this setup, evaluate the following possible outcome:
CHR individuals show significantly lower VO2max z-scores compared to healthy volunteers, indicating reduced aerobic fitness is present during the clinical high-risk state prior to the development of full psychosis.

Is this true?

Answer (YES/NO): YES